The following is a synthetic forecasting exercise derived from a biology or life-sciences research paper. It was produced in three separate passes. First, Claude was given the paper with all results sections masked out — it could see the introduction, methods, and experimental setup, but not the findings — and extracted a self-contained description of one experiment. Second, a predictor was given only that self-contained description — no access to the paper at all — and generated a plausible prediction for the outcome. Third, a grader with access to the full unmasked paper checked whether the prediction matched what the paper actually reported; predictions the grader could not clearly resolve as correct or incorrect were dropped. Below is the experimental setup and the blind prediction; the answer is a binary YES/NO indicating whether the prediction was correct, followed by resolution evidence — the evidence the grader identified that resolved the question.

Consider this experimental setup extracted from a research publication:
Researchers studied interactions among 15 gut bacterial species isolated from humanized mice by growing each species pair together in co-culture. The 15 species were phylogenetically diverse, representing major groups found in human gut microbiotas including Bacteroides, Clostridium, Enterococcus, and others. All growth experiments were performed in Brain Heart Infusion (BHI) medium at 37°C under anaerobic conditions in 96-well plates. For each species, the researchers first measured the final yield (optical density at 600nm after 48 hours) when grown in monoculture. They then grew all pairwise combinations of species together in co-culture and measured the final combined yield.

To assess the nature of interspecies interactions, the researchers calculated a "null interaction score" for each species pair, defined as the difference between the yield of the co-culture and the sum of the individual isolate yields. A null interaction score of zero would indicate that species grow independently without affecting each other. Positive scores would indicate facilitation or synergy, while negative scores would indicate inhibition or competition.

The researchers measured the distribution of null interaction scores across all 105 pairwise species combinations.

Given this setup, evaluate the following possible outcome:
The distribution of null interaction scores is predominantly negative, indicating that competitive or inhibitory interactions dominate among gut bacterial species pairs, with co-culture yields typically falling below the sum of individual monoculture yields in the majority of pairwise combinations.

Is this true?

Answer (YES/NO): YES